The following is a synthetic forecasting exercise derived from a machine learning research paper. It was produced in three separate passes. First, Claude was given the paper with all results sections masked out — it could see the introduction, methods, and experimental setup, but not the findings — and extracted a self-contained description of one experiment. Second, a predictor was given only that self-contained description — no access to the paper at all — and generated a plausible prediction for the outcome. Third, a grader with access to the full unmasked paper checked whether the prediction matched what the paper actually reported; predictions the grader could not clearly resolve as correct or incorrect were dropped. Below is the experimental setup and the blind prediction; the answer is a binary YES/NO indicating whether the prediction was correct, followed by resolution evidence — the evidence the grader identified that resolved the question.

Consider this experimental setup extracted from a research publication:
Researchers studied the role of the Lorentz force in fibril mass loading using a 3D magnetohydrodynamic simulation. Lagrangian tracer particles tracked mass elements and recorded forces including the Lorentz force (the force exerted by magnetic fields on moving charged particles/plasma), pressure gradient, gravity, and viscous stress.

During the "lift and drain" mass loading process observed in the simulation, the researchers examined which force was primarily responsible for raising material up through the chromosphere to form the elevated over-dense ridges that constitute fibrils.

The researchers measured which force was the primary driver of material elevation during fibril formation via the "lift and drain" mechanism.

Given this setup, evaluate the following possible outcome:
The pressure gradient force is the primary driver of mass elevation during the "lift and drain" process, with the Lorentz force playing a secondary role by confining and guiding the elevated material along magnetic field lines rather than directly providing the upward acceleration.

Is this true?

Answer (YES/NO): NO